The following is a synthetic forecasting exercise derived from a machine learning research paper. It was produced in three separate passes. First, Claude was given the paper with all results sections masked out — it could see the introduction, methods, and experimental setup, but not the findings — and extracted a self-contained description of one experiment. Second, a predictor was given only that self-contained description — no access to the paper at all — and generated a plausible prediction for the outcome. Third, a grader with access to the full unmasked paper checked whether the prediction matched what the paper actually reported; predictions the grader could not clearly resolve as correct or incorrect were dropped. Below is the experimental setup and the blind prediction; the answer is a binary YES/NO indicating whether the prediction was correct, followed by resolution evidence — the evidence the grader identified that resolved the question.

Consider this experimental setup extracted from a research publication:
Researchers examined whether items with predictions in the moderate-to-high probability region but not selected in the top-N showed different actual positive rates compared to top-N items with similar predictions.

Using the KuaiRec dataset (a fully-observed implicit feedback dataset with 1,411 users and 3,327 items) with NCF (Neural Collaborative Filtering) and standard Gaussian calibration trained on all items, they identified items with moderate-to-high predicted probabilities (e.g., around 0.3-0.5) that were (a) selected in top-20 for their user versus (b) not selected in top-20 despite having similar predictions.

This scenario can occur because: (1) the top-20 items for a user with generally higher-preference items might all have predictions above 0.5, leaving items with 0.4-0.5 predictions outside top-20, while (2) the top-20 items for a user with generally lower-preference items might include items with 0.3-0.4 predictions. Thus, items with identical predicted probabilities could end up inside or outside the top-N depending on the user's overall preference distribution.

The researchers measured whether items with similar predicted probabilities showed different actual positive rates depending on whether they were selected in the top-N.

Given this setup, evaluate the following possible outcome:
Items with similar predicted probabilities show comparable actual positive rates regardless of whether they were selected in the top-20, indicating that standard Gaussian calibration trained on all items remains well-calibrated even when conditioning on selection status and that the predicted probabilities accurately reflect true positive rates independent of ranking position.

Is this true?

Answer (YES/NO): NO